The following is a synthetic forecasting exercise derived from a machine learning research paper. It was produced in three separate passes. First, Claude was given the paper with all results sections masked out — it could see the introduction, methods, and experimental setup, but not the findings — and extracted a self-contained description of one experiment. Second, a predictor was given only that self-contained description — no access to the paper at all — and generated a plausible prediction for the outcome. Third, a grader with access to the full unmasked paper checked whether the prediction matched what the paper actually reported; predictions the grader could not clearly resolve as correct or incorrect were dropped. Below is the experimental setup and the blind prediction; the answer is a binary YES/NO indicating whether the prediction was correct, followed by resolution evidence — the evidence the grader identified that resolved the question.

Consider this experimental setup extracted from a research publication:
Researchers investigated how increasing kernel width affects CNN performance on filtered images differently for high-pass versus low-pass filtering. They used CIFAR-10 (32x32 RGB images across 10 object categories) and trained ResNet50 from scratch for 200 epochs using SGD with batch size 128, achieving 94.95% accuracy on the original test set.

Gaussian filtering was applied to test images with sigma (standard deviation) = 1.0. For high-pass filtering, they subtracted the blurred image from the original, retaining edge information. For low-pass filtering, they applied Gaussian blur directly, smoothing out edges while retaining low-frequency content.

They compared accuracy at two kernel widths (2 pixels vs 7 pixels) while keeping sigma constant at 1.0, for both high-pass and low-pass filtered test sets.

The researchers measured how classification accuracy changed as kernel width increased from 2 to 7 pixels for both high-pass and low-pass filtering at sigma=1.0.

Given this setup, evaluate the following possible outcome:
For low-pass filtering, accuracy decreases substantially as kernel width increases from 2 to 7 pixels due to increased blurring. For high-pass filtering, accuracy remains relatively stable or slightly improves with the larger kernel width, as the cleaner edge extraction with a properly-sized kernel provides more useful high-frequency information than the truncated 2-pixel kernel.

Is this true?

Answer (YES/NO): NO